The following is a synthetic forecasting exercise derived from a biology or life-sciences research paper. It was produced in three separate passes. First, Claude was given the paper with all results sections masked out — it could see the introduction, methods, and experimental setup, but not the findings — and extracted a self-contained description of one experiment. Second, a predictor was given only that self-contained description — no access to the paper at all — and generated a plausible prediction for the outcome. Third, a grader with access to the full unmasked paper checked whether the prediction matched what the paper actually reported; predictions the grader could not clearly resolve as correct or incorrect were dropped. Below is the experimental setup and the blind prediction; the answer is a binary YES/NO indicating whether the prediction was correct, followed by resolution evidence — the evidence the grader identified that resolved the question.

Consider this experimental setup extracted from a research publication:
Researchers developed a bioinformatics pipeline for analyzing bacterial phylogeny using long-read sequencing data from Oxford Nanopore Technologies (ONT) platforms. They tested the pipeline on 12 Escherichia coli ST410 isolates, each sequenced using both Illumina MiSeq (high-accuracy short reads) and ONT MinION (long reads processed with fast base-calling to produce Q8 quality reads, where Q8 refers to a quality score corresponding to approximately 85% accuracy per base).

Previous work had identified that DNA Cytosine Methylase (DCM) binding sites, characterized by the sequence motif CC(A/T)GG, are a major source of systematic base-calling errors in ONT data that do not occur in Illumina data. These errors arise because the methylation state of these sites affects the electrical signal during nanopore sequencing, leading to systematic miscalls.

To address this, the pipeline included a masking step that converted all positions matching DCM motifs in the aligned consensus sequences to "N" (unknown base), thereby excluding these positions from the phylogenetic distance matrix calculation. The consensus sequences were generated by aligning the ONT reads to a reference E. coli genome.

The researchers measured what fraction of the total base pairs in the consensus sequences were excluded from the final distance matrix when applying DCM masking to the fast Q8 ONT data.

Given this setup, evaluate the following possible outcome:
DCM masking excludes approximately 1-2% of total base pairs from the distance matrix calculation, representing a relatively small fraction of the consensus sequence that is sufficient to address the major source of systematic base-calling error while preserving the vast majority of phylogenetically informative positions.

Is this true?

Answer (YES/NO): NO